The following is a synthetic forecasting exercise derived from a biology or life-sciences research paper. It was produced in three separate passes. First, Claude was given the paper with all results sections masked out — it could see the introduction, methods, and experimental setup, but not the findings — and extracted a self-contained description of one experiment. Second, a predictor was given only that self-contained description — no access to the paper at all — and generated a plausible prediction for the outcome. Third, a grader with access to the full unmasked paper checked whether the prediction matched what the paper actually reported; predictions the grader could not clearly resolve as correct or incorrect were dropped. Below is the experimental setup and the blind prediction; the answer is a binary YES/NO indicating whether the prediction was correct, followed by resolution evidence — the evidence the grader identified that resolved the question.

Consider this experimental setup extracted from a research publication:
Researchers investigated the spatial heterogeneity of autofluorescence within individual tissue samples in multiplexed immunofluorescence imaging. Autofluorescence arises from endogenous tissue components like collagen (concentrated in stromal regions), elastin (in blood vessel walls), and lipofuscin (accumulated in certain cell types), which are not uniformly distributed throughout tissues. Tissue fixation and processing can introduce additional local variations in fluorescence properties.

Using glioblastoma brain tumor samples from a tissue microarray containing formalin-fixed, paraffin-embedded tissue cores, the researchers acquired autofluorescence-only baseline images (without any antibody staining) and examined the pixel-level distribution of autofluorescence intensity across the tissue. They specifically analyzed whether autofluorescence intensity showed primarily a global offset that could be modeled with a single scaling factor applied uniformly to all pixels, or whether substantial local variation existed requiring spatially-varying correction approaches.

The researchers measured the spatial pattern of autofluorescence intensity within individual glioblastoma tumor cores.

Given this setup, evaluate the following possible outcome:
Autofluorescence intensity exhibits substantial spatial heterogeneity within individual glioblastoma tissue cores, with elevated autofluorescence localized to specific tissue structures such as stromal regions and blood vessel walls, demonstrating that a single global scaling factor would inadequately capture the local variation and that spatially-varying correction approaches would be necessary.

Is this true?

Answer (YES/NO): YES